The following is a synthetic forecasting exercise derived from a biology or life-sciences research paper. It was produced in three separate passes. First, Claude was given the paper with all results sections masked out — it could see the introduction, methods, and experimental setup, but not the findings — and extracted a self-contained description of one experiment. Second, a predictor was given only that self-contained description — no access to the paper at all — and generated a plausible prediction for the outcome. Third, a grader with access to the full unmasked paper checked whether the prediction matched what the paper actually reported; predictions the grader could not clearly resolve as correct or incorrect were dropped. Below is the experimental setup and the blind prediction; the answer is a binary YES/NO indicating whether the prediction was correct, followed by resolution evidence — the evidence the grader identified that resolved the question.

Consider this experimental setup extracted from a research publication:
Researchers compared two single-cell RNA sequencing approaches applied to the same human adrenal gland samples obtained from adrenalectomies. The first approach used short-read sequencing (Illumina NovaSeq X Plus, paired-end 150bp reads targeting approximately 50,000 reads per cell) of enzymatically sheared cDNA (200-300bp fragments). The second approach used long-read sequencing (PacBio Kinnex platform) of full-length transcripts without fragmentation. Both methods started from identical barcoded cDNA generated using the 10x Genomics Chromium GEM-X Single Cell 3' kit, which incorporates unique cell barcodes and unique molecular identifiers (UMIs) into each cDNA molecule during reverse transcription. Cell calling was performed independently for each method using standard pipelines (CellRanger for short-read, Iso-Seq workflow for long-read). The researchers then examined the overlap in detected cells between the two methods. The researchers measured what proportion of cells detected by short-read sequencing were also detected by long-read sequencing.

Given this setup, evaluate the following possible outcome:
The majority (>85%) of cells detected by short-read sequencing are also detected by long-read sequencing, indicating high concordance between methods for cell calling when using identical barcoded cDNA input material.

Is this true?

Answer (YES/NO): NO